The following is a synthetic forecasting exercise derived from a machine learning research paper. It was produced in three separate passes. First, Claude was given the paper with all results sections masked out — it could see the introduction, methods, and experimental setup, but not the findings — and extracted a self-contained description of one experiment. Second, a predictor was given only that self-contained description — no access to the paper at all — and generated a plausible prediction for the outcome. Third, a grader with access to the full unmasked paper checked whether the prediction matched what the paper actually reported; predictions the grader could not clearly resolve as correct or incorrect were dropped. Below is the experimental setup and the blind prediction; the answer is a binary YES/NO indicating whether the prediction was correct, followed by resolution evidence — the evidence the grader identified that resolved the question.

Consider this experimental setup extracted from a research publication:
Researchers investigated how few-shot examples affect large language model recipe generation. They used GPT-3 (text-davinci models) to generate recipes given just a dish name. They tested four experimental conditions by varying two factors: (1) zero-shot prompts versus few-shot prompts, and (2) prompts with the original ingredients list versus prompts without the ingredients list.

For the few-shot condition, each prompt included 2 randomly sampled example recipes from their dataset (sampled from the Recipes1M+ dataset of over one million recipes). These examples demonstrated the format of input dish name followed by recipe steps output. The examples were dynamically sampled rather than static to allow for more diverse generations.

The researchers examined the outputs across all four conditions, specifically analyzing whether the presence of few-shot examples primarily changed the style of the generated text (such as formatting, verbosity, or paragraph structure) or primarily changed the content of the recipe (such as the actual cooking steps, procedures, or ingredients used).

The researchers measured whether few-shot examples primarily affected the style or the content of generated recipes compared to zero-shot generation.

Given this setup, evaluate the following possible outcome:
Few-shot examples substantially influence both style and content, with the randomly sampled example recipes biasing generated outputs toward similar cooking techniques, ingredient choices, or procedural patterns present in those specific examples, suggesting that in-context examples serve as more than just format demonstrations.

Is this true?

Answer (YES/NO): NO